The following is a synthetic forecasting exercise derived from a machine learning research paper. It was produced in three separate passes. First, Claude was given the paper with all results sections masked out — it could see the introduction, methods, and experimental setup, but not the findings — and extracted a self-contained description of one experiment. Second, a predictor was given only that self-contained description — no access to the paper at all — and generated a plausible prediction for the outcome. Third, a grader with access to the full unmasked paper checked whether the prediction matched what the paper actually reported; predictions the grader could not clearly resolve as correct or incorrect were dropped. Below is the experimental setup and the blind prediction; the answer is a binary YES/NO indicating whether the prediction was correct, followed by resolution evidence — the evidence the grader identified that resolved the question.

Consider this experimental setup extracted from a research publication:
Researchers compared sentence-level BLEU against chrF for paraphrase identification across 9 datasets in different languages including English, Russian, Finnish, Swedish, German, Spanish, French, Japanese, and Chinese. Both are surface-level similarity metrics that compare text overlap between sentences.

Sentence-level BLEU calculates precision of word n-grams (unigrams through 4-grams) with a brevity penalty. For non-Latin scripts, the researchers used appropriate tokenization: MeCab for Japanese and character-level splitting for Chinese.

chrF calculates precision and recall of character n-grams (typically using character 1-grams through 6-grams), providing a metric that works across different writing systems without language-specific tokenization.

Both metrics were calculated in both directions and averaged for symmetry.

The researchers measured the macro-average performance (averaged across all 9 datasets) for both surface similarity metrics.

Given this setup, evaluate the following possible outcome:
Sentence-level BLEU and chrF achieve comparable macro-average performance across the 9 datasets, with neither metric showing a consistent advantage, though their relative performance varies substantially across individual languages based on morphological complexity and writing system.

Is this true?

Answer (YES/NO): NO